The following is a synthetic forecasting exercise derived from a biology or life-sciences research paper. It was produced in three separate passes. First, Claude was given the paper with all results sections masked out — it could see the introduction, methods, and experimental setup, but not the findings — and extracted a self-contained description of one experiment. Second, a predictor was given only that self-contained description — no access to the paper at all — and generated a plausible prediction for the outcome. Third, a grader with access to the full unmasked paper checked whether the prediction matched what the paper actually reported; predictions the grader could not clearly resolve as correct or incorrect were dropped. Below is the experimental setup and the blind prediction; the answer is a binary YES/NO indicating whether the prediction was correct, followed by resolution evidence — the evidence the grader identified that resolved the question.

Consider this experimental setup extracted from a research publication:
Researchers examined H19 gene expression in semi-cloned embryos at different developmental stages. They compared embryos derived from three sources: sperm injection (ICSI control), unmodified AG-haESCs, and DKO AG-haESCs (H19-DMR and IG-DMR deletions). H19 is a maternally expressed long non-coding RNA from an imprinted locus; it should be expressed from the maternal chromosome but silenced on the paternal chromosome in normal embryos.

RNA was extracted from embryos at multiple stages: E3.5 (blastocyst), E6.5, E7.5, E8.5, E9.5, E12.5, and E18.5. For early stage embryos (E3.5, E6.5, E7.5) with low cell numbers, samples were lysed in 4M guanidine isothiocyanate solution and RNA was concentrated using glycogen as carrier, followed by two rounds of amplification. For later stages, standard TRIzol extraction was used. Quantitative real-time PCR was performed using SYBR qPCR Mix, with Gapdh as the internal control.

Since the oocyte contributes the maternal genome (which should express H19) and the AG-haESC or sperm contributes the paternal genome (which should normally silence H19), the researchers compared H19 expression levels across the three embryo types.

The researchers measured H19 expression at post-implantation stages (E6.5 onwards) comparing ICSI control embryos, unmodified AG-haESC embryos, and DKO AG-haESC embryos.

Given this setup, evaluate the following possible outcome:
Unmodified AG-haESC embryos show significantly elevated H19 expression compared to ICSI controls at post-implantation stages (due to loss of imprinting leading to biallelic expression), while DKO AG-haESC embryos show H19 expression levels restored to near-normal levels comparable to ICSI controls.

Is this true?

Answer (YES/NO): YES